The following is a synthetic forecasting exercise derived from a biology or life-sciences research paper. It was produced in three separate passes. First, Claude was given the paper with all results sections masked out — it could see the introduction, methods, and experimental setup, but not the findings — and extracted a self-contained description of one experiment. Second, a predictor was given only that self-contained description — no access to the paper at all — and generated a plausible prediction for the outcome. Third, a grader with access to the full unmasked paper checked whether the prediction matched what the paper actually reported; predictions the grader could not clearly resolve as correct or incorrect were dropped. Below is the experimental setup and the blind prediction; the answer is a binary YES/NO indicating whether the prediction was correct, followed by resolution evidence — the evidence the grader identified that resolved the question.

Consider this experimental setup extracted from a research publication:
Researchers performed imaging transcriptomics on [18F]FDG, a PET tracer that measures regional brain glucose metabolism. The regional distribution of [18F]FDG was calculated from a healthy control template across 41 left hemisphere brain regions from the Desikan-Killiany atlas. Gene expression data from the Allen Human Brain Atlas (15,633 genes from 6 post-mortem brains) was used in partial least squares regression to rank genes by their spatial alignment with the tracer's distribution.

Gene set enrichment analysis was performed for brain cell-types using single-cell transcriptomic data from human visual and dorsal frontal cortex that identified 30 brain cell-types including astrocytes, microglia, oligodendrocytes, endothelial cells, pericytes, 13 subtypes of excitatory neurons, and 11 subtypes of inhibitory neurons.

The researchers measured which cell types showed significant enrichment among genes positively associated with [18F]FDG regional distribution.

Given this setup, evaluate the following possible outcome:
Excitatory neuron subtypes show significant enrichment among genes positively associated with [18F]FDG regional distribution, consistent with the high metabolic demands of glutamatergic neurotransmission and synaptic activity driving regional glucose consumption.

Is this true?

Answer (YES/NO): YES